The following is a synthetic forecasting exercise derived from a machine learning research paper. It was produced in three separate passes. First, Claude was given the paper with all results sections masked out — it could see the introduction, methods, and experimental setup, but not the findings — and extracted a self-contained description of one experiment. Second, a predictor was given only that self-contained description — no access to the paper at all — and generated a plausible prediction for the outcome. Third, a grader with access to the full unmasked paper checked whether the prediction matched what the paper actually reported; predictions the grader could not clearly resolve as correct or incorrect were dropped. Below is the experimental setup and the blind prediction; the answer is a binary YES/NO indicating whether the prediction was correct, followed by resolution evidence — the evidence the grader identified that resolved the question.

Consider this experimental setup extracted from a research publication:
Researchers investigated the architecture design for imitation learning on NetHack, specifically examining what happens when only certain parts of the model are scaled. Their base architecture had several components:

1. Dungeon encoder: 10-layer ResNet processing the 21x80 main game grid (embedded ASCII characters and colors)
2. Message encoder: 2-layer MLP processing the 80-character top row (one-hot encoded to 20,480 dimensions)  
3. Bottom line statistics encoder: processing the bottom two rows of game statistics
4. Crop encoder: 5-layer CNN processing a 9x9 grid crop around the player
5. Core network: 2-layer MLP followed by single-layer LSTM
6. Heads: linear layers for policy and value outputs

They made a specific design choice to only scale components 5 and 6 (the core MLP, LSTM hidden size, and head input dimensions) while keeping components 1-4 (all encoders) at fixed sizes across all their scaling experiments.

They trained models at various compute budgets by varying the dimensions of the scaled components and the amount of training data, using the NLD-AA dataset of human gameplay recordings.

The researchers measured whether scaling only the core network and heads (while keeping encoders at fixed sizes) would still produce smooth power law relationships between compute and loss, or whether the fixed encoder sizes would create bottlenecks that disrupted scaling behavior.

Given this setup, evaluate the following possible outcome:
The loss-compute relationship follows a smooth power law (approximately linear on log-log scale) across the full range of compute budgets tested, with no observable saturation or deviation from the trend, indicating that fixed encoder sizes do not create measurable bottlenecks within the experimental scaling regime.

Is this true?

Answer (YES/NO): YES